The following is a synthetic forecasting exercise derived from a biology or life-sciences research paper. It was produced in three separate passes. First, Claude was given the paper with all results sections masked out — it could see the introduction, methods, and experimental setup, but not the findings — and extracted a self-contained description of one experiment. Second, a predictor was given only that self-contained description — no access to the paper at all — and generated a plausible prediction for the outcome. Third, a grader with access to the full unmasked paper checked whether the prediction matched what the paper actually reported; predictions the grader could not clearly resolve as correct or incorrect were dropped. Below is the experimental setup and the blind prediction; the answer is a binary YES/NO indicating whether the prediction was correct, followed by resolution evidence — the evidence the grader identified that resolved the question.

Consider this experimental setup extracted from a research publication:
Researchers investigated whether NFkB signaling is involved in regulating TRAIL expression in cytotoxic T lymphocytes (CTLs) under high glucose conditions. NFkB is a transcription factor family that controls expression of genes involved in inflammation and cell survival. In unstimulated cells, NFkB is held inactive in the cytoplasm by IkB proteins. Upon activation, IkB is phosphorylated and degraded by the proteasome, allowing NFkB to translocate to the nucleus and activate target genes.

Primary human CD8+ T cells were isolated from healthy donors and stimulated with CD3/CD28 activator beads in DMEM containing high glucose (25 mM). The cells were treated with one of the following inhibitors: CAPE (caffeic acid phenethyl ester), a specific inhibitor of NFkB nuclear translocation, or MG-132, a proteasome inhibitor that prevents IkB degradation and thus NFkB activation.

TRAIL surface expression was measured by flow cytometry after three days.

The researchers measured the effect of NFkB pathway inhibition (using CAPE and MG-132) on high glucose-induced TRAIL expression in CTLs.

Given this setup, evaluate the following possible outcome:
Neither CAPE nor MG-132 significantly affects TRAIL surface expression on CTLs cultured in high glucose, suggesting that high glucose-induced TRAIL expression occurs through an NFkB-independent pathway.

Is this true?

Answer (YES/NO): NO